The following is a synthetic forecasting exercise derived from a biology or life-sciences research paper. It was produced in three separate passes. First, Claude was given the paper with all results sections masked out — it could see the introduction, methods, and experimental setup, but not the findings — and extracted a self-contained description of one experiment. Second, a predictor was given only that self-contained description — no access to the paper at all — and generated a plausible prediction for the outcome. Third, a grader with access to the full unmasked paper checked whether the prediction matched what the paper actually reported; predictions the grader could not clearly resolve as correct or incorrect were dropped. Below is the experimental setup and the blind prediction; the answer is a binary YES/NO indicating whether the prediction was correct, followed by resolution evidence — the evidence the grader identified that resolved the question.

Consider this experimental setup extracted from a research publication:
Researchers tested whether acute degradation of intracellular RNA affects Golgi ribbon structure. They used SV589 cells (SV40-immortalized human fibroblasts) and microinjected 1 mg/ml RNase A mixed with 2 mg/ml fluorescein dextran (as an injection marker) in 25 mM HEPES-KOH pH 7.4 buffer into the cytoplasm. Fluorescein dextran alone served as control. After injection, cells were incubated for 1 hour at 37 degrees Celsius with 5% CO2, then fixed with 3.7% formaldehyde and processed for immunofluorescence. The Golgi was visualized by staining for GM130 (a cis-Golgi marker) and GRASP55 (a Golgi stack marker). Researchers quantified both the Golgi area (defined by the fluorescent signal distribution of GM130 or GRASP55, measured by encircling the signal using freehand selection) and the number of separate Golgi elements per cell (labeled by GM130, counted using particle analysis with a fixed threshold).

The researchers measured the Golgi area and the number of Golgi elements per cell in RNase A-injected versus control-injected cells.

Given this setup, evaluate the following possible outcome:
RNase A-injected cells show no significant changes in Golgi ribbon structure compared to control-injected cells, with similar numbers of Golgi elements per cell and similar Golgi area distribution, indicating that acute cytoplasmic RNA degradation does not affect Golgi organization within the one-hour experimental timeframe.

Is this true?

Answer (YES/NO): NO